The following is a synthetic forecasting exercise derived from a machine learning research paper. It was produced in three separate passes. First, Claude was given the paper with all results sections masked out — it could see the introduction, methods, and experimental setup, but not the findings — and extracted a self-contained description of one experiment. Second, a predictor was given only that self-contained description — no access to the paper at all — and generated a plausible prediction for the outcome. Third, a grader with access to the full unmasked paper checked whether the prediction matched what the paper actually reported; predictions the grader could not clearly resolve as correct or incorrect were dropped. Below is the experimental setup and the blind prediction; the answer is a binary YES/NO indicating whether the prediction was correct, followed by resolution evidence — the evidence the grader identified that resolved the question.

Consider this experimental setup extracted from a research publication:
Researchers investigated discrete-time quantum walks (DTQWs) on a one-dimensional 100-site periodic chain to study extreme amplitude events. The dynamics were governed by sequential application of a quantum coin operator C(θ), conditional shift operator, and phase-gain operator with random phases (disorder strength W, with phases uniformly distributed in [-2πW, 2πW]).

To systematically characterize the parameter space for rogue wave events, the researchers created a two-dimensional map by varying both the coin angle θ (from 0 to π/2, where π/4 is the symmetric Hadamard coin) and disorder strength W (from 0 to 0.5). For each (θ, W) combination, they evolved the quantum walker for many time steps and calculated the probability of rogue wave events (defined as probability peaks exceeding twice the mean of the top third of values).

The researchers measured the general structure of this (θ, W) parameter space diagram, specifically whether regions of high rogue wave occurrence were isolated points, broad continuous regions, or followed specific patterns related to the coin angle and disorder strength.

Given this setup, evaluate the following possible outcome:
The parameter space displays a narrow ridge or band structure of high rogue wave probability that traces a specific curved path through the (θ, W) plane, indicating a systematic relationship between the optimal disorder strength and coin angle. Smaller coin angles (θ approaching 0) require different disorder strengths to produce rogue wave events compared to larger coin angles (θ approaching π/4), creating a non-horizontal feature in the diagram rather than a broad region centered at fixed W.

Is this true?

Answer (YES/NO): NO